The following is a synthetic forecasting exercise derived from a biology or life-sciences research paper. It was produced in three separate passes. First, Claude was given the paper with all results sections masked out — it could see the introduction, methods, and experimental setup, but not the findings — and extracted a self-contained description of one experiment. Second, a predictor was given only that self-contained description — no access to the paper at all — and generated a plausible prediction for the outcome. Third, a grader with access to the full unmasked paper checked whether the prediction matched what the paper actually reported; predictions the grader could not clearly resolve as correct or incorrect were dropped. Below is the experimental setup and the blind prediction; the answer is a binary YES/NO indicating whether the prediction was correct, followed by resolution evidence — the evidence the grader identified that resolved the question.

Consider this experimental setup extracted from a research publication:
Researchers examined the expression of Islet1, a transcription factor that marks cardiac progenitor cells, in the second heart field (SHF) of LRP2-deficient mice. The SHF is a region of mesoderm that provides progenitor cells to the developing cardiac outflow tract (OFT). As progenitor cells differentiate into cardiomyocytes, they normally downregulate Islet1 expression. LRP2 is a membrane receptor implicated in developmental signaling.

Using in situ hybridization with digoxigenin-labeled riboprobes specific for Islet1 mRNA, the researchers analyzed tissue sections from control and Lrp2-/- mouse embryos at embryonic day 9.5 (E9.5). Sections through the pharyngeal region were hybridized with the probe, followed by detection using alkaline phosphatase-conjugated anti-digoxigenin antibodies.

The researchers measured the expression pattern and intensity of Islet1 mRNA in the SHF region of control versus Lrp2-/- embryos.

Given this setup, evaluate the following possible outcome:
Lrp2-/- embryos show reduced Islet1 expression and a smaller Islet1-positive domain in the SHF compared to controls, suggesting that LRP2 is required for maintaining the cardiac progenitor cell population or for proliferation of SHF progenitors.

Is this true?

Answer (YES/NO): YES